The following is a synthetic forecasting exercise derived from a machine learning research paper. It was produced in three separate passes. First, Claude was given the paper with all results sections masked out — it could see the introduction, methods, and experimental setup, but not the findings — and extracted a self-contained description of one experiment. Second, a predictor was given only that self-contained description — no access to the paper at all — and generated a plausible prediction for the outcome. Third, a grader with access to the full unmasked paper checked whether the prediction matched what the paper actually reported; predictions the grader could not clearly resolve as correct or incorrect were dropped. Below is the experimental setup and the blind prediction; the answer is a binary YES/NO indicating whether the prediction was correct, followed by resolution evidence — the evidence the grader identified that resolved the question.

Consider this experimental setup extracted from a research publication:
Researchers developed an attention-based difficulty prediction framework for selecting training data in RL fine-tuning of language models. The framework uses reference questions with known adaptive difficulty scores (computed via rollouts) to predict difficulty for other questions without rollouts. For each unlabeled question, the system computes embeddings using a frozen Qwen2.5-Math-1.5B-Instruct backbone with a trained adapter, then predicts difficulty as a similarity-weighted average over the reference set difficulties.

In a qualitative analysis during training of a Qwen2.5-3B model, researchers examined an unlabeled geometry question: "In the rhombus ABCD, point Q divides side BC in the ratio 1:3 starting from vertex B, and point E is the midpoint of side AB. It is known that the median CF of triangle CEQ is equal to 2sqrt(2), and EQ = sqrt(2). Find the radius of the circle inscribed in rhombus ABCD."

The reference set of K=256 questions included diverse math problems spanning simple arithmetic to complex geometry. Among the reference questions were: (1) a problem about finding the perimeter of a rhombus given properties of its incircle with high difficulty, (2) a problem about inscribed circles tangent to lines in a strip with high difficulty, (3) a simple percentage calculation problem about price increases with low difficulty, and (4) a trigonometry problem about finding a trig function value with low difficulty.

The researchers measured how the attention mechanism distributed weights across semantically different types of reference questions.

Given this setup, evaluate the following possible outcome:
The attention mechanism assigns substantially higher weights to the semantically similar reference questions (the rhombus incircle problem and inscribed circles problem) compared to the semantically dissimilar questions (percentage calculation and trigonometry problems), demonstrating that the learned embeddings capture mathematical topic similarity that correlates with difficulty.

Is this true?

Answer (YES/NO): YES